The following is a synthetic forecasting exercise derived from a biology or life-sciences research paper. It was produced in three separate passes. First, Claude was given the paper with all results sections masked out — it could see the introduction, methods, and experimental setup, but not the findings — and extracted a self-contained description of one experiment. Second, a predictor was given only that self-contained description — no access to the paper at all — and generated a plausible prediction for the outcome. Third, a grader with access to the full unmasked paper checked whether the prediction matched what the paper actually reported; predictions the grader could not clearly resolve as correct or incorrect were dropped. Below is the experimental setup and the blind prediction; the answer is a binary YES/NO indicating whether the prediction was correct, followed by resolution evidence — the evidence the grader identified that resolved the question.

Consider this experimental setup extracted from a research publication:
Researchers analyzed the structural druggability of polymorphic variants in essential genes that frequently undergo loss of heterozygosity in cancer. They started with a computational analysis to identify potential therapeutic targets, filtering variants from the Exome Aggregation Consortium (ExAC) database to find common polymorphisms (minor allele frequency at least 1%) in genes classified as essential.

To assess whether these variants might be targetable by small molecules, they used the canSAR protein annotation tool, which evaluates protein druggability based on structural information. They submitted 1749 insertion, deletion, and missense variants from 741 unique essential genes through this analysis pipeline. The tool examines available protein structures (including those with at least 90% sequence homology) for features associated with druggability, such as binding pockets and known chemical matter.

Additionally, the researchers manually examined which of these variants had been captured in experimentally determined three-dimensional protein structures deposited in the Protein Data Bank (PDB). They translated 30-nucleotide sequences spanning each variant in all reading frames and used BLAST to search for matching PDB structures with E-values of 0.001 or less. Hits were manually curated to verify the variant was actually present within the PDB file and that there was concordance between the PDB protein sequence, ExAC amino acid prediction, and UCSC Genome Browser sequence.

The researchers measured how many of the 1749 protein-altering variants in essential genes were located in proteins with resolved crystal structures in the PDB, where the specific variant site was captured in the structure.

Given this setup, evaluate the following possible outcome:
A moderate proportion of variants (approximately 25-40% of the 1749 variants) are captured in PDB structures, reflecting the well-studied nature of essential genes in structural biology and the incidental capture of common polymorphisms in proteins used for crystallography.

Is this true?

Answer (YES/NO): NO